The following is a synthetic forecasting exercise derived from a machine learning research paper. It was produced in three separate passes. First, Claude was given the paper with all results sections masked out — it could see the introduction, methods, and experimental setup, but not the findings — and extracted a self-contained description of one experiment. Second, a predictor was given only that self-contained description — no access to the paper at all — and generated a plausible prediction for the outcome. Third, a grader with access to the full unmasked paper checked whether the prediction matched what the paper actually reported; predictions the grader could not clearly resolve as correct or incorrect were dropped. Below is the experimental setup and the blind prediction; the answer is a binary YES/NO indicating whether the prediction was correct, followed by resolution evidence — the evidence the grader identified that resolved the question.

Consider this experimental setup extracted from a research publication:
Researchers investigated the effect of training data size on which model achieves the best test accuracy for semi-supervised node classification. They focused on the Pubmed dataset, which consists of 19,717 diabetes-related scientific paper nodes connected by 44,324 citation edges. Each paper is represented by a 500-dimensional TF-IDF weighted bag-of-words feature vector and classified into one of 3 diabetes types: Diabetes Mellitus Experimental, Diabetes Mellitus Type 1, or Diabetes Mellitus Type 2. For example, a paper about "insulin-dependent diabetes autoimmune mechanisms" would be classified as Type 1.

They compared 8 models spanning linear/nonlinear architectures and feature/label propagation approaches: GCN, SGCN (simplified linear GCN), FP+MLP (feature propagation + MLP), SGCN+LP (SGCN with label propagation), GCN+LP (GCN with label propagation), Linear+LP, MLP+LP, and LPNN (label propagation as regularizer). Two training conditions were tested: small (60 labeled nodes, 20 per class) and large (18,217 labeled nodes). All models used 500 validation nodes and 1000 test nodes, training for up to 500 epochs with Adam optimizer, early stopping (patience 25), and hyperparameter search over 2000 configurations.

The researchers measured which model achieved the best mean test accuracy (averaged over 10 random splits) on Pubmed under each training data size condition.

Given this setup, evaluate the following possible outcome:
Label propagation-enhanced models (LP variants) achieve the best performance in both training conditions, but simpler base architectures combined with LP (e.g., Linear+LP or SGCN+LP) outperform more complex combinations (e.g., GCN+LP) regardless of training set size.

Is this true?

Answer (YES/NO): NO